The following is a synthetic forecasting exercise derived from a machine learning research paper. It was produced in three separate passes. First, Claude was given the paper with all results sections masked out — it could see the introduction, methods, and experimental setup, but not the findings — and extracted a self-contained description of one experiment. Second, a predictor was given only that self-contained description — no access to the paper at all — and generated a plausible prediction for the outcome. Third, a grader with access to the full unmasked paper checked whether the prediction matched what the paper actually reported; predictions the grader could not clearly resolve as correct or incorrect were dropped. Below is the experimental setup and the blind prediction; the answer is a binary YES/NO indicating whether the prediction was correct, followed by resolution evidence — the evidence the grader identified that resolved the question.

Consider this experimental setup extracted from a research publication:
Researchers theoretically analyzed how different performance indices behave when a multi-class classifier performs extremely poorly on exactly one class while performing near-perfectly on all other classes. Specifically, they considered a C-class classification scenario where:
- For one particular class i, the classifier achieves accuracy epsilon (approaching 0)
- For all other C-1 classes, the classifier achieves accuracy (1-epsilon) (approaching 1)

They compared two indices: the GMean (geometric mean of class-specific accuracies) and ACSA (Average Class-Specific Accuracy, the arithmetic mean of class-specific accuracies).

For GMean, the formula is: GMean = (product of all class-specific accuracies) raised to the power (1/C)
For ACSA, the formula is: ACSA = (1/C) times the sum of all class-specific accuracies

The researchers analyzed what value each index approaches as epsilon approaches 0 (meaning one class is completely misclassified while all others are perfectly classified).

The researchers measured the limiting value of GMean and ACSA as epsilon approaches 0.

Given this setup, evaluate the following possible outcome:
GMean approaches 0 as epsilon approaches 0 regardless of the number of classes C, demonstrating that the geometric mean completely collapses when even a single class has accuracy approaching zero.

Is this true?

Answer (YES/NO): YES